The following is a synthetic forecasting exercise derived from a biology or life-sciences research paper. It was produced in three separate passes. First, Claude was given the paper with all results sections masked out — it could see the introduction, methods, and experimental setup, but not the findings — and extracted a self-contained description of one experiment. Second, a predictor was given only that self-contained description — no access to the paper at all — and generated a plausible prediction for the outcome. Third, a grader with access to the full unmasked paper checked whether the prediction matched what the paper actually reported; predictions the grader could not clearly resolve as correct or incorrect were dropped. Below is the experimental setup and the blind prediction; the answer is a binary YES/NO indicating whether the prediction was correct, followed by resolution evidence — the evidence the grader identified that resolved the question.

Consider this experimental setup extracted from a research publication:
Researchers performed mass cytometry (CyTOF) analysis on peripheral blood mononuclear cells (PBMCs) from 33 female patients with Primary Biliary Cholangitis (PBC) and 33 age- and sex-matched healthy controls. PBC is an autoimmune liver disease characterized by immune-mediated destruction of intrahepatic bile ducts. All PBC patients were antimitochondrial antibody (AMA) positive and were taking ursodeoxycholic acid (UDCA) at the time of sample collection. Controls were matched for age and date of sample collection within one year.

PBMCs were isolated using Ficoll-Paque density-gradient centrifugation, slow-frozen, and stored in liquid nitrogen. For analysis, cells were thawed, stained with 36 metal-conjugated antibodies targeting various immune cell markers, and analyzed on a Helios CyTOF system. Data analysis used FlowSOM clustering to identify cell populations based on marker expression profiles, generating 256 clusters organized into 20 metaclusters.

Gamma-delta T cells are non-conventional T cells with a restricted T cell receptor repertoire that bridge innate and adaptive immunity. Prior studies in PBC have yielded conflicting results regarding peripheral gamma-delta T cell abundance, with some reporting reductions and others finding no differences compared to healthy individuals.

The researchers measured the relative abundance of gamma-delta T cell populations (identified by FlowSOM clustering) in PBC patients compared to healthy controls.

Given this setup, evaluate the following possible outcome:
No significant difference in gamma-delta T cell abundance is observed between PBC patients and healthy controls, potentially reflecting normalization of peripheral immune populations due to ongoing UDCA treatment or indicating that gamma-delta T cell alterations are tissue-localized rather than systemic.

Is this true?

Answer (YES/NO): NO